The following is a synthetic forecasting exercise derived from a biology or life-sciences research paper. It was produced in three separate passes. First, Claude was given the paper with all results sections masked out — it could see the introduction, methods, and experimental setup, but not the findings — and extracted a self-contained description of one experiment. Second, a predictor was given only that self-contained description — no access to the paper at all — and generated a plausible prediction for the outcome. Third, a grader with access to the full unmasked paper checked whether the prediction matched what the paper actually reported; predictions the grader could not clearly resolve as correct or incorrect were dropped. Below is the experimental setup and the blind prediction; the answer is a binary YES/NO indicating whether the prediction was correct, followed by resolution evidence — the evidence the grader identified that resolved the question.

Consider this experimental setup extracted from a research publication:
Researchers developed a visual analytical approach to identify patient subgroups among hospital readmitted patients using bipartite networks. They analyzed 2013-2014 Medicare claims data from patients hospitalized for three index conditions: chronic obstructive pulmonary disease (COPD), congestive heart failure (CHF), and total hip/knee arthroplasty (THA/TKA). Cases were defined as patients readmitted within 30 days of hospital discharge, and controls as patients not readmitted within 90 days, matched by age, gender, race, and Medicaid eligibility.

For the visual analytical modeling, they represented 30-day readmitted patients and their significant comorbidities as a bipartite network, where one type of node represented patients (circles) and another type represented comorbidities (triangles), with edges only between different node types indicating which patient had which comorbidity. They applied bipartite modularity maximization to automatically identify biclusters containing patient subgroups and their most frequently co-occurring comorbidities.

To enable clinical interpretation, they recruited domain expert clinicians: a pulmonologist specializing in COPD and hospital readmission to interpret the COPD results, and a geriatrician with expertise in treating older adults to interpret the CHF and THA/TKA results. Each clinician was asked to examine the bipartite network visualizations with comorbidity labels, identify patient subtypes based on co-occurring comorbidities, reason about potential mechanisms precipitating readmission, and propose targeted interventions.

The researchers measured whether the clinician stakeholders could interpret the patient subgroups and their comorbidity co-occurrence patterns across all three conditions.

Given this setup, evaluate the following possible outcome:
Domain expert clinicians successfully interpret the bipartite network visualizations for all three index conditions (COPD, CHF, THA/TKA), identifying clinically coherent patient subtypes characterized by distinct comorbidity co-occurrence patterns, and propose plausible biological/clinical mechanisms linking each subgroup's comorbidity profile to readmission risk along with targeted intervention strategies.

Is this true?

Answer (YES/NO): NO